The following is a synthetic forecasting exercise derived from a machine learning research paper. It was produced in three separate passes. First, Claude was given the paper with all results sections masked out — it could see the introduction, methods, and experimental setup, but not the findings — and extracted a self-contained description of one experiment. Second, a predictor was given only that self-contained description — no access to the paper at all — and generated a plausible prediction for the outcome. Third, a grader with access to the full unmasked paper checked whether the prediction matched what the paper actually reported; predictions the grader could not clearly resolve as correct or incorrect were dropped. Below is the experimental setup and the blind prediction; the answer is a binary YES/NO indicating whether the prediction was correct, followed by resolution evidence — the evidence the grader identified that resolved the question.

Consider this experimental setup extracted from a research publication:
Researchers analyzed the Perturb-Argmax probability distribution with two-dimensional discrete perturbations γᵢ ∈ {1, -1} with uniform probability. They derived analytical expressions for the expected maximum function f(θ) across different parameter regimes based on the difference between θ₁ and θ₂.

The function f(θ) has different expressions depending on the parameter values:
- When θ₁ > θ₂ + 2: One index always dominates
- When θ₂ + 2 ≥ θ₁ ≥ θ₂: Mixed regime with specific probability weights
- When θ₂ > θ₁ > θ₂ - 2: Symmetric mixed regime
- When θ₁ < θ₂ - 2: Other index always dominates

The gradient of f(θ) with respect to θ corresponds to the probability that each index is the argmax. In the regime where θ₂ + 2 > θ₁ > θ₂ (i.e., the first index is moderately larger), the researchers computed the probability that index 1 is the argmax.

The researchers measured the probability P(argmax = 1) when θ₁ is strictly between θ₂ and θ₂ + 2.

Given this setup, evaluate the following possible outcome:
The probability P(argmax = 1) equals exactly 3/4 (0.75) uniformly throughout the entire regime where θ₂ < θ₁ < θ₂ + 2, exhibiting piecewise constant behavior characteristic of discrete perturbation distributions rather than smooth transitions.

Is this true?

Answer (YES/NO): YES